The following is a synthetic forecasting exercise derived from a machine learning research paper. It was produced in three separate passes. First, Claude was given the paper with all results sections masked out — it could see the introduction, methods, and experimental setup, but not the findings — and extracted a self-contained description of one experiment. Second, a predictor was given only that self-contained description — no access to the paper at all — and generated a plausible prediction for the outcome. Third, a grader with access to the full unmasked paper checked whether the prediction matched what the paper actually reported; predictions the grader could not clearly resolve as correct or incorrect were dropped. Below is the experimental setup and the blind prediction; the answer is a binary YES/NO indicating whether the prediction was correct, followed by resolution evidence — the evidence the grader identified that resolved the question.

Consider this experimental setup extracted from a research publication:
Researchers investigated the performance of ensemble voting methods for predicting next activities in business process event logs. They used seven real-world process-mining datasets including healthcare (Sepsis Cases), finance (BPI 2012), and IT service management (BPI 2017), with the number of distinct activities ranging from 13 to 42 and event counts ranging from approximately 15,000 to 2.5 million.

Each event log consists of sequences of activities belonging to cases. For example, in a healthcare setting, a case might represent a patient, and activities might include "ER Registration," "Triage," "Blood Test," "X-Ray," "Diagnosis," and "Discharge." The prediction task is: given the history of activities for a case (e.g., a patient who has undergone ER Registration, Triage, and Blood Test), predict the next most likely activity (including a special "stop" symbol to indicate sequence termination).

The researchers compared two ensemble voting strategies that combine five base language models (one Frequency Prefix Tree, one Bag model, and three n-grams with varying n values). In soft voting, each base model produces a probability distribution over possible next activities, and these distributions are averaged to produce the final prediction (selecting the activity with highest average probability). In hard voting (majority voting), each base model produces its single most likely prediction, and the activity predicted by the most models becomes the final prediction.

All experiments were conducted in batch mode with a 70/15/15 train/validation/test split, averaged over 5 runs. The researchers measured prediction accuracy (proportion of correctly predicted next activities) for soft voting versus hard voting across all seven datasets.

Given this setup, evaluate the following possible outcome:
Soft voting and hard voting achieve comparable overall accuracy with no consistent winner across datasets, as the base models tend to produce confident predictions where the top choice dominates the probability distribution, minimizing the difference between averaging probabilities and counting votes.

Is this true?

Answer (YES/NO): NO